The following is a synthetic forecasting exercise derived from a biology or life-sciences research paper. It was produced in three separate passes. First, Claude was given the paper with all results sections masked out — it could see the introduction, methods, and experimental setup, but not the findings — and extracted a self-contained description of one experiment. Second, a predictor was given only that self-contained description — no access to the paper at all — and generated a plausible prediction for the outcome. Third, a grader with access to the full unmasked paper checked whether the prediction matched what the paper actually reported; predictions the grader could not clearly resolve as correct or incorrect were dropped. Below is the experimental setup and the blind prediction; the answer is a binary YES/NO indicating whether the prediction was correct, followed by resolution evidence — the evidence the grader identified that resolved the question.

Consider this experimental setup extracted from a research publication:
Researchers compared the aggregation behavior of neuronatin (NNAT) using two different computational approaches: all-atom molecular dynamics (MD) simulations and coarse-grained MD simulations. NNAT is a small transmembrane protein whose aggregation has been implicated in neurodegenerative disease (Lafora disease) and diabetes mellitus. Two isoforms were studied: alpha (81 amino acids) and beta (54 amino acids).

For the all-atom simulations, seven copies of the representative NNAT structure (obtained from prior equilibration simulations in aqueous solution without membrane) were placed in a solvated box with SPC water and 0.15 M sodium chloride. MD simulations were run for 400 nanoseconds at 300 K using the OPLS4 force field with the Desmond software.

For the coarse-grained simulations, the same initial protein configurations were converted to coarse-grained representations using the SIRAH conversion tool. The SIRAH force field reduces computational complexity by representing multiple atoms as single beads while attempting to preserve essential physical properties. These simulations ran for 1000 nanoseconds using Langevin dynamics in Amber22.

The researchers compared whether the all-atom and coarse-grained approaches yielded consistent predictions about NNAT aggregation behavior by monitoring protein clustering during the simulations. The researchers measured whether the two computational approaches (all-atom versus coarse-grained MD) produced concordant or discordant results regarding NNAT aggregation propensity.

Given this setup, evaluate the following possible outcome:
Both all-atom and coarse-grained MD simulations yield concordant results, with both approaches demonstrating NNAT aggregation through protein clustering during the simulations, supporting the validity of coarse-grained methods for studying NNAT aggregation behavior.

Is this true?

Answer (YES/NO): NO